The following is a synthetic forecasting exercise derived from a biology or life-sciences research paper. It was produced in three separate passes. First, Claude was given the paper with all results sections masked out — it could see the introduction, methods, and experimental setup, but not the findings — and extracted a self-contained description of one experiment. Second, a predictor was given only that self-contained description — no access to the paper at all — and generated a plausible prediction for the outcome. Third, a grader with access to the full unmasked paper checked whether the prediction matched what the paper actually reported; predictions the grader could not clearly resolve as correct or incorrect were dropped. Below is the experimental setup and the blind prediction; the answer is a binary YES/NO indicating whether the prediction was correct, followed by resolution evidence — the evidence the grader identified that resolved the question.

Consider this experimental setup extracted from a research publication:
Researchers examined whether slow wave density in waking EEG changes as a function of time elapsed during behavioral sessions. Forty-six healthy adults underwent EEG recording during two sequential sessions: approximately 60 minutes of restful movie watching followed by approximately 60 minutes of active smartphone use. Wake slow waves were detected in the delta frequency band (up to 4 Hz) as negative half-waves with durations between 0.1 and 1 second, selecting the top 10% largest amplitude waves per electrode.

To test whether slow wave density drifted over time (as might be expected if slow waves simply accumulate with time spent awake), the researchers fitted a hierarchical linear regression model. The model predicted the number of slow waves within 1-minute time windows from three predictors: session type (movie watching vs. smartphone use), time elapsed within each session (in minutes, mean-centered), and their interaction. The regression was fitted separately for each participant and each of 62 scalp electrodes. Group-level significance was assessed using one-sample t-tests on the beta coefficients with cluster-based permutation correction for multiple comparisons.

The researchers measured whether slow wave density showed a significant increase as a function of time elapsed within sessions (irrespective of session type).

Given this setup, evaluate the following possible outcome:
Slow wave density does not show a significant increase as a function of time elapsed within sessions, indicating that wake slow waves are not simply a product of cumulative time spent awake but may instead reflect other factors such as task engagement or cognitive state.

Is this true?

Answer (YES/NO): YES